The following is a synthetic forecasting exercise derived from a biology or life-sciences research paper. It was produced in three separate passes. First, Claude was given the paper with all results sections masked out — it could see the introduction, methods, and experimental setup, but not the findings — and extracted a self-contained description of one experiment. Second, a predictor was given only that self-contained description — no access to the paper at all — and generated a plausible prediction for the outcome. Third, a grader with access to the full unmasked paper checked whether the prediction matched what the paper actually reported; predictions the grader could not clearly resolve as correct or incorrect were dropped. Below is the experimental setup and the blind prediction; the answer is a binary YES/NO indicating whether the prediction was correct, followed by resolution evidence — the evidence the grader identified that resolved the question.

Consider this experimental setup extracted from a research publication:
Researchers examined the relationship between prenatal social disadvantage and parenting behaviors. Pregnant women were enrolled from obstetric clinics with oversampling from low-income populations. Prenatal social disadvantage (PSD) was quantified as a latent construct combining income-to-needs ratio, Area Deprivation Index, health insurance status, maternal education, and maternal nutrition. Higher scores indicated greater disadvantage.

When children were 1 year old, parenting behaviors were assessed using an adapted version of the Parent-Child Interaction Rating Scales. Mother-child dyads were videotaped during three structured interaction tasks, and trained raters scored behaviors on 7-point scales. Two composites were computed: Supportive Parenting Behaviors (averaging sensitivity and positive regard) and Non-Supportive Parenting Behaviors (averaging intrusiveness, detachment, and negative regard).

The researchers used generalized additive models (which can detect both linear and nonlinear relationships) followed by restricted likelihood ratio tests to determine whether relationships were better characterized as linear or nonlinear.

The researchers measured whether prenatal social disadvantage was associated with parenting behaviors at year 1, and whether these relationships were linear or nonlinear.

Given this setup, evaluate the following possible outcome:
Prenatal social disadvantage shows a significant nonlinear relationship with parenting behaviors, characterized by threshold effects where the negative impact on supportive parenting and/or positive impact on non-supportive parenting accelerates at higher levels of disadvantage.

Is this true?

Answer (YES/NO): NO